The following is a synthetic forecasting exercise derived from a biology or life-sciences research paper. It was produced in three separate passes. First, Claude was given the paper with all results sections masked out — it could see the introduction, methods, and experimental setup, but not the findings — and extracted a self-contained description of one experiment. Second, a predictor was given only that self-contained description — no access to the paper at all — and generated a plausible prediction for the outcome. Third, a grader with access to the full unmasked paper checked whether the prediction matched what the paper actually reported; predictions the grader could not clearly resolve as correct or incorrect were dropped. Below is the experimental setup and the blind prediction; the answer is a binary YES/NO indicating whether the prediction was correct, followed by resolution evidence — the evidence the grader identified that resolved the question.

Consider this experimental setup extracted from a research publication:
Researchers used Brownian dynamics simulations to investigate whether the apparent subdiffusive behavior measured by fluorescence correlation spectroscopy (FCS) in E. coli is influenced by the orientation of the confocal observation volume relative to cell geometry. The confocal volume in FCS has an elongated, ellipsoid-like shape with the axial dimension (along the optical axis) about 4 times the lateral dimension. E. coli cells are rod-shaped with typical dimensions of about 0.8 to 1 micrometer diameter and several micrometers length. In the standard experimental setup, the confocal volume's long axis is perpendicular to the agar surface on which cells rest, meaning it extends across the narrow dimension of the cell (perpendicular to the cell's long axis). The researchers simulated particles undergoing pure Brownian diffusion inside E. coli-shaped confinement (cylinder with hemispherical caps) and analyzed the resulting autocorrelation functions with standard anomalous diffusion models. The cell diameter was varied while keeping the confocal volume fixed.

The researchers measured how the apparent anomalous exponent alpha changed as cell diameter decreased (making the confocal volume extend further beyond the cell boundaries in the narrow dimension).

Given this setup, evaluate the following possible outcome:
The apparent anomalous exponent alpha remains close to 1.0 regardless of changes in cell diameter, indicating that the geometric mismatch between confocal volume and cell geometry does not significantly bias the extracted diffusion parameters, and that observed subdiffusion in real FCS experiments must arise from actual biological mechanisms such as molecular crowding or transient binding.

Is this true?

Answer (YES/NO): NO